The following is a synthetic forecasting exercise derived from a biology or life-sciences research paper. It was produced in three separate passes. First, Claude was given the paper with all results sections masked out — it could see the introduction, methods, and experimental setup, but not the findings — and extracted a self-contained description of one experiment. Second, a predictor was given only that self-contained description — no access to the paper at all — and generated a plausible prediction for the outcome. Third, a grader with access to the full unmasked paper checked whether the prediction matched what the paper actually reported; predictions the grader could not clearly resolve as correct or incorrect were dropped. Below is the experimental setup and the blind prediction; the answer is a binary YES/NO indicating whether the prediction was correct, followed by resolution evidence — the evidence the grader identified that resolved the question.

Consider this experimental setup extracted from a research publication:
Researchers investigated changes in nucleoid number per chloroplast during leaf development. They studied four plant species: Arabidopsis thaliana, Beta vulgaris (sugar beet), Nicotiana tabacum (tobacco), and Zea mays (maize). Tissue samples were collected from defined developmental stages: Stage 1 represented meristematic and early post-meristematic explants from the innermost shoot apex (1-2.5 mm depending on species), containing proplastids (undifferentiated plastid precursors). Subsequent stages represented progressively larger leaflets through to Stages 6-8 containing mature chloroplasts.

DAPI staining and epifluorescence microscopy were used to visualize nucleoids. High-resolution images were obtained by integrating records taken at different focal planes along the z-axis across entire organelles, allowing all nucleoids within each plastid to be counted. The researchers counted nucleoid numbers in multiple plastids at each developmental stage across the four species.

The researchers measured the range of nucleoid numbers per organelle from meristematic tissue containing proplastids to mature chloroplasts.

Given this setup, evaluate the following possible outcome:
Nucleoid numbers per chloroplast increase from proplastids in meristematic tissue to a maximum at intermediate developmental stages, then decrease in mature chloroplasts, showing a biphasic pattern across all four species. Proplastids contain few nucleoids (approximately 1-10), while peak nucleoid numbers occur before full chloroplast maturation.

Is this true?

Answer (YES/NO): NO